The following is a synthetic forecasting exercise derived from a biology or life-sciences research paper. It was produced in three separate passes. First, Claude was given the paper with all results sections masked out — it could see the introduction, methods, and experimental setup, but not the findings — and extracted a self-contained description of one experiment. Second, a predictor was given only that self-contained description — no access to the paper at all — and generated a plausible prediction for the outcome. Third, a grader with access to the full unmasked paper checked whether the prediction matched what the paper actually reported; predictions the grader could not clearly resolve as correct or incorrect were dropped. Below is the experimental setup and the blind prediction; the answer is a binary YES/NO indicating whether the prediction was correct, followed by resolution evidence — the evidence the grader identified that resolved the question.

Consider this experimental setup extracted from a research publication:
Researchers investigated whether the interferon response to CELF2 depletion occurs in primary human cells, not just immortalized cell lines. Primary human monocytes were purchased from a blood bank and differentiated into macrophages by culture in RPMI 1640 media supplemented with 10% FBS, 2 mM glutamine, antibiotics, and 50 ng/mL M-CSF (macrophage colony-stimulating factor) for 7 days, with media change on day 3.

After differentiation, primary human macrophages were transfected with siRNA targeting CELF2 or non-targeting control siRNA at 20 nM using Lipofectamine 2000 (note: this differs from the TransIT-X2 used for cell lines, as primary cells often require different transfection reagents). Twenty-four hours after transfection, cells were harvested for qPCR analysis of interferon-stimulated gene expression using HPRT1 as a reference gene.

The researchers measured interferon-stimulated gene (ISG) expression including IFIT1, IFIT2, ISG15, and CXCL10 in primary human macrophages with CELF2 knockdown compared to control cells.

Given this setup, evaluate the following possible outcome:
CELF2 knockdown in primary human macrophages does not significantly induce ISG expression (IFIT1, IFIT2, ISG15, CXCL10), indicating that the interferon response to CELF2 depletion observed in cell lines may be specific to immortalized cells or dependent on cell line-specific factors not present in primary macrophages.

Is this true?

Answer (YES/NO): NO